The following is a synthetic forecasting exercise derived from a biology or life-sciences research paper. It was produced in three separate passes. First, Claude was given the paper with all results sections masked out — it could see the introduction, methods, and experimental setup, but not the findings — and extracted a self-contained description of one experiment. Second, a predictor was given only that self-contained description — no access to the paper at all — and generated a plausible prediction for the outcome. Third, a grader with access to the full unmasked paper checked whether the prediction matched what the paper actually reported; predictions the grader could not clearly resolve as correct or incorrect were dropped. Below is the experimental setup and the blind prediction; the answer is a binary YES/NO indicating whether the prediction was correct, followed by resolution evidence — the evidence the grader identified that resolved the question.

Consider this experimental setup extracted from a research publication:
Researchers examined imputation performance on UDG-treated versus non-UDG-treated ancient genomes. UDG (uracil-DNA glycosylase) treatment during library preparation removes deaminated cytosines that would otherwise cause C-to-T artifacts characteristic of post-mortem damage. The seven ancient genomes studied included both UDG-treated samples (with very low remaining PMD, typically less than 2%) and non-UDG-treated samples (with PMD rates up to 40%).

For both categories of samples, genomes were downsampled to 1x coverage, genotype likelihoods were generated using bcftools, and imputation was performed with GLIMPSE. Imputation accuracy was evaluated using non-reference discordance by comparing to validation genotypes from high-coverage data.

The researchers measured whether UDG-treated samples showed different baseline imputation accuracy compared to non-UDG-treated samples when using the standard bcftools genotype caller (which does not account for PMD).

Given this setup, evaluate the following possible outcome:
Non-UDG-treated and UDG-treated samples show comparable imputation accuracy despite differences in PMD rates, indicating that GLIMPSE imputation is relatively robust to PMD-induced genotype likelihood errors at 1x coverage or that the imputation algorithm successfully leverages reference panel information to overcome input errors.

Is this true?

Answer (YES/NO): YES